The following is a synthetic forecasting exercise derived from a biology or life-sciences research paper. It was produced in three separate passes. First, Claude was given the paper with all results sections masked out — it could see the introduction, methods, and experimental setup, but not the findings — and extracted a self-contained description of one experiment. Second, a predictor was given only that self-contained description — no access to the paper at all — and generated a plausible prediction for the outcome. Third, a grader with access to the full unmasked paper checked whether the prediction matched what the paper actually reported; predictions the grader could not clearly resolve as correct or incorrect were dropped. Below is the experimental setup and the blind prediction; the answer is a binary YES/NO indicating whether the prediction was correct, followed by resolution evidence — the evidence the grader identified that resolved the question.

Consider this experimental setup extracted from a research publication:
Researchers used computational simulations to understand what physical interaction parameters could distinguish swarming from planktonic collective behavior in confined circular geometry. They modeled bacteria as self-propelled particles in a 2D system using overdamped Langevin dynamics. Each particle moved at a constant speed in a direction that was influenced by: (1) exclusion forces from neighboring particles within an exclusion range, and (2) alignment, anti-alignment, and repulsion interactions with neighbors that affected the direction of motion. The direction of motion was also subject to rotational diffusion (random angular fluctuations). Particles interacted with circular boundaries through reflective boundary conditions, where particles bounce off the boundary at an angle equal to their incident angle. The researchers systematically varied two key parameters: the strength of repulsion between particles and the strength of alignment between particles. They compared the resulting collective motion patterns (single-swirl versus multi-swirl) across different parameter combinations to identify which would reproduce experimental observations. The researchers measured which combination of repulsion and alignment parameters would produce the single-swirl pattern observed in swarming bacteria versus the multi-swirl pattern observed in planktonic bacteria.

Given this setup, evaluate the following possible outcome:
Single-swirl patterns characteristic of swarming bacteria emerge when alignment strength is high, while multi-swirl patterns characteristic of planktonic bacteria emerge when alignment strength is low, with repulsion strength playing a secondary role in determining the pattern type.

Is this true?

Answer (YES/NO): NO